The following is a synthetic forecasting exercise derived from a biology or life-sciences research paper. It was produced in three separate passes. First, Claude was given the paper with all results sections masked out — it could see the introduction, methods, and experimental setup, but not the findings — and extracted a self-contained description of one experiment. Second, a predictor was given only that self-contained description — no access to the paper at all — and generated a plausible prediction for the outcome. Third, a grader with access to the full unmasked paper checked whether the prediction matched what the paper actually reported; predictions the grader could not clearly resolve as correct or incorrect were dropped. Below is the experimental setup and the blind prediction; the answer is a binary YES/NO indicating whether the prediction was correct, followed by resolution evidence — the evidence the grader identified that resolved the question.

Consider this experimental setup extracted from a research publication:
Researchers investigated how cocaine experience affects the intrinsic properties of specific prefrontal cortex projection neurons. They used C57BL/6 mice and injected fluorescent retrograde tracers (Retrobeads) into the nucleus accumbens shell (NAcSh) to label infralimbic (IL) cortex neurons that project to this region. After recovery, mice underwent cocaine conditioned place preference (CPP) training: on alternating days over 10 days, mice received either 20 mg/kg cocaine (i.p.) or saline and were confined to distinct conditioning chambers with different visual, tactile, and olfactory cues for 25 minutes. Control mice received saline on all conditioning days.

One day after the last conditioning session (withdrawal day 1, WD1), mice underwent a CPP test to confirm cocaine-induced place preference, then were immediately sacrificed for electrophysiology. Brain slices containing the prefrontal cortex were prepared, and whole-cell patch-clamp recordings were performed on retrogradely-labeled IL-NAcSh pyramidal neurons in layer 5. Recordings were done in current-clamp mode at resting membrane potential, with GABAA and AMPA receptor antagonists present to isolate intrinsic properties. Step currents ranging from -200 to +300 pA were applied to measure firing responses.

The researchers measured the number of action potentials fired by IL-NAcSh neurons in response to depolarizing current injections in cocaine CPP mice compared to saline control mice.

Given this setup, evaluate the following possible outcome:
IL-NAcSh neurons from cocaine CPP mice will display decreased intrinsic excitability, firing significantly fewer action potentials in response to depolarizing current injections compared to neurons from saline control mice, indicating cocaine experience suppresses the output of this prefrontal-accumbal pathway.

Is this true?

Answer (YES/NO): YES